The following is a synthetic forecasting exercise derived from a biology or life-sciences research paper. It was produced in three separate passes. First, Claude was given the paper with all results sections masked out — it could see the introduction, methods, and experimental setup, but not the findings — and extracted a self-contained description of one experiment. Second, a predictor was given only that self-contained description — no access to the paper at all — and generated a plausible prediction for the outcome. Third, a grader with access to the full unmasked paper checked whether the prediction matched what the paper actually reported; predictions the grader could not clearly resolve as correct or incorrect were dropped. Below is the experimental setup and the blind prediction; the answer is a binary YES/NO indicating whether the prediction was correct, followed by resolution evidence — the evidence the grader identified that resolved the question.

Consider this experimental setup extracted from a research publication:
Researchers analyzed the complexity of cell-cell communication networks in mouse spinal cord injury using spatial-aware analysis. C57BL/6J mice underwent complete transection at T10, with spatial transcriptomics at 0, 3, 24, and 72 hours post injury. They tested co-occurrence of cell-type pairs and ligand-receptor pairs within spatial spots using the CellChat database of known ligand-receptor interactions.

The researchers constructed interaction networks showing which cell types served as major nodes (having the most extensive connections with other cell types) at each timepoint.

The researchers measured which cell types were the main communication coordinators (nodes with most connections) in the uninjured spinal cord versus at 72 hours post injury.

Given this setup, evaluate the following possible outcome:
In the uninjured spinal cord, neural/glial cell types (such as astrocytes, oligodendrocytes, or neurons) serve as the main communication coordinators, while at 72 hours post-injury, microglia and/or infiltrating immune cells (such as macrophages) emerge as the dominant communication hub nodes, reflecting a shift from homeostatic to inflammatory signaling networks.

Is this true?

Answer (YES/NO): NO